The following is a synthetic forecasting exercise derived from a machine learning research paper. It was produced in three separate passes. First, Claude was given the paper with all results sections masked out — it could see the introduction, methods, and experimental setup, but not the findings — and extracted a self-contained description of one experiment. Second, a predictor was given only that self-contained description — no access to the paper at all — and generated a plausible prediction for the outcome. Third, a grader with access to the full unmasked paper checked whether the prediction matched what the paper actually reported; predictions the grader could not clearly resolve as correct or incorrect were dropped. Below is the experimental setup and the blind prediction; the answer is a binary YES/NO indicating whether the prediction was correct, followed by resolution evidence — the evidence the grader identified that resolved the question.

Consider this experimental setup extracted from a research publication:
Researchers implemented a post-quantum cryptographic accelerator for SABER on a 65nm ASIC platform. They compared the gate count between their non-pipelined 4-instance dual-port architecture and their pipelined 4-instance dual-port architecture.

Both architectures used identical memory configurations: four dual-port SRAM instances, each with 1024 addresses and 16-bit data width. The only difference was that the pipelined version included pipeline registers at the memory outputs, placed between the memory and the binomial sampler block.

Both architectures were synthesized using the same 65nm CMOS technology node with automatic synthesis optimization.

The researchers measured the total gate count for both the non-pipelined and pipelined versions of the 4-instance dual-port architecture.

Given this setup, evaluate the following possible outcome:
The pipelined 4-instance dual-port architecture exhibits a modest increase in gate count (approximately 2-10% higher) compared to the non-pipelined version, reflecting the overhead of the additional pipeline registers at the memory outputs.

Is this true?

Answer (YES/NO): NO